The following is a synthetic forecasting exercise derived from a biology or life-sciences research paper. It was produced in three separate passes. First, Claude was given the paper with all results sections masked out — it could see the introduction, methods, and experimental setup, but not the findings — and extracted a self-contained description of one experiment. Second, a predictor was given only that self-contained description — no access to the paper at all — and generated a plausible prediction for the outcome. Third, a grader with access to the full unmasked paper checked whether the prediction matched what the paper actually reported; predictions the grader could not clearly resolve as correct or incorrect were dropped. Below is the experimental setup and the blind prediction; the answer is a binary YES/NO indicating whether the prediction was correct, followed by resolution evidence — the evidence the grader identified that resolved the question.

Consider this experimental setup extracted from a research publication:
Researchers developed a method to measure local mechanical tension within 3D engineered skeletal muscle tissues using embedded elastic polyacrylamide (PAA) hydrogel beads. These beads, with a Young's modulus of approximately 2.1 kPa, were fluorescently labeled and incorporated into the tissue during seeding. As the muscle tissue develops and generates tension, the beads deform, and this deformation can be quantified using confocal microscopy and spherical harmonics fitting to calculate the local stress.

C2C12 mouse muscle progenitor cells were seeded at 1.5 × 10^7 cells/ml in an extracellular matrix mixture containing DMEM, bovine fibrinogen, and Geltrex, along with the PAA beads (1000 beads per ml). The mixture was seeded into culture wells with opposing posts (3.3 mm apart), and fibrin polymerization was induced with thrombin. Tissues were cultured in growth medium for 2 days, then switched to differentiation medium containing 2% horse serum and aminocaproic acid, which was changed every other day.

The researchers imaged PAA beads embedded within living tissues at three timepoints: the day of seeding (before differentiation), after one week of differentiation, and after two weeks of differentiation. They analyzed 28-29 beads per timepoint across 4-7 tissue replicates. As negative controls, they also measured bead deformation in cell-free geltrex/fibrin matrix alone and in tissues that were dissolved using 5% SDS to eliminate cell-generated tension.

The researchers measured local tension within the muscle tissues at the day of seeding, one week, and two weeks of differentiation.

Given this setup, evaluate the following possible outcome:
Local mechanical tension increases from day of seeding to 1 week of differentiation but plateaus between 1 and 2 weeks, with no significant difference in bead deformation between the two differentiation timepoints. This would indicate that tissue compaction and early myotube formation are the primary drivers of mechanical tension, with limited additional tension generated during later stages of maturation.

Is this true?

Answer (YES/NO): YES